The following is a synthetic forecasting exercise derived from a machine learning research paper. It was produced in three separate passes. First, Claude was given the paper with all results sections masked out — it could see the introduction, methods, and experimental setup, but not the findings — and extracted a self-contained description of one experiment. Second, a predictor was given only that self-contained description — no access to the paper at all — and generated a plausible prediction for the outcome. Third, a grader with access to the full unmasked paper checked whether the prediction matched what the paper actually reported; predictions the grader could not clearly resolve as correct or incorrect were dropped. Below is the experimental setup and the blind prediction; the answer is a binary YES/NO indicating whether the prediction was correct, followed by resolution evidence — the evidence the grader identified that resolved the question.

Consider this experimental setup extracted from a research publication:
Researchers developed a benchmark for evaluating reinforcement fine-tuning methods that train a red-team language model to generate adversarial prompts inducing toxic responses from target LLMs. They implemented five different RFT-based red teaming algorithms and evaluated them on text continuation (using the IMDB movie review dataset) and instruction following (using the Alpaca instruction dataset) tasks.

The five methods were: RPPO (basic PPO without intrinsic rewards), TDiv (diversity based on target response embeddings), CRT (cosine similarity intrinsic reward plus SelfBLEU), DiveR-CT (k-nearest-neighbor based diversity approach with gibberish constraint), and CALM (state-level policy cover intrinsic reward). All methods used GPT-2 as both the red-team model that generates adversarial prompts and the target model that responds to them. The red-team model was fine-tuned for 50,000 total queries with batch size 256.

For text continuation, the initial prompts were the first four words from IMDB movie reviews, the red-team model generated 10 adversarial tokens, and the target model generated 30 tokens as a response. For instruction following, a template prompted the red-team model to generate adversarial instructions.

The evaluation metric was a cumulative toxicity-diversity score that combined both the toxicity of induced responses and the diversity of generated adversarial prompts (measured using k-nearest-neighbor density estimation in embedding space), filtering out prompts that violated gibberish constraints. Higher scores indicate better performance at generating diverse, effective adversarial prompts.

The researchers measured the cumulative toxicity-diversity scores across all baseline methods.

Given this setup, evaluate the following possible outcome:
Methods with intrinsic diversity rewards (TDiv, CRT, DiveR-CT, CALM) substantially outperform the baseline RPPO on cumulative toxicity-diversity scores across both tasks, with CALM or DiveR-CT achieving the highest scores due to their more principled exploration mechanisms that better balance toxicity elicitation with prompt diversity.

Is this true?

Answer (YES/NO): NO